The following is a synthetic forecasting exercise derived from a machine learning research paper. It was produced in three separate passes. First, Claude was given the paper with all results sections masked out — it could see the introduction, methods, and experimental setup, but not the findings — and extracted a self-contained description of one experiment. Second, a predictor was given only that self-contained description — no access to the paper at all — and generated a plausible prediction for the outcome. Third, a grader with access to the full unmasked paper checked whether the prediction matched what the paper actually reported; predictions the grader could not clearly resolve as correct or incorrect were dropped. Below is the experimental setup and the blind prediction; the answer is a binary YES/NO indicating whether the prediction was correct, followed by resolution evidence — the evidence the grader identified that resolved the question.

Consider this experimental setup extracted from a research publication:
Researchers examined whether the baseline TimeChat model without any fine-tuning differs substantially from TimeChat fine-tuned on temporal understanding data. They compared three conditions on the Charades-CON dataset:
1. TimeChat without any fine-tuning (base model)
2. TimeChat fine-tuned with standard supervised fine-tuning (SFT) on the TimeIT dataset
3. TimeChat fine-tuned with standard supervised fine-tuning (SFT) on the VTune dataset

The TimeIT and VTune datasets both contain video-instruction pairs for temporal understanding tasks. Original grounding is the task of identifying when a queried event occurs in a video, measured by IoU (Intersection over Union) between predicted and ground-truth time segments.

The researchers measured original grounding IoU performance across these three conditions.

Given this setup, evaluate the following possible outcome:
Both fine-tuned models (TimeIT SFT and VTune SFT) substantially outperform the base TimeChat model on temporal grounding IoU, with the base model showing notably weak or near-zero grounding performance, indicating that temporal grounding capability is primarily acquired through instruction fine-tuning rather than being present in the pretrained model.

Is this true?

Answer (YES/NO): NO